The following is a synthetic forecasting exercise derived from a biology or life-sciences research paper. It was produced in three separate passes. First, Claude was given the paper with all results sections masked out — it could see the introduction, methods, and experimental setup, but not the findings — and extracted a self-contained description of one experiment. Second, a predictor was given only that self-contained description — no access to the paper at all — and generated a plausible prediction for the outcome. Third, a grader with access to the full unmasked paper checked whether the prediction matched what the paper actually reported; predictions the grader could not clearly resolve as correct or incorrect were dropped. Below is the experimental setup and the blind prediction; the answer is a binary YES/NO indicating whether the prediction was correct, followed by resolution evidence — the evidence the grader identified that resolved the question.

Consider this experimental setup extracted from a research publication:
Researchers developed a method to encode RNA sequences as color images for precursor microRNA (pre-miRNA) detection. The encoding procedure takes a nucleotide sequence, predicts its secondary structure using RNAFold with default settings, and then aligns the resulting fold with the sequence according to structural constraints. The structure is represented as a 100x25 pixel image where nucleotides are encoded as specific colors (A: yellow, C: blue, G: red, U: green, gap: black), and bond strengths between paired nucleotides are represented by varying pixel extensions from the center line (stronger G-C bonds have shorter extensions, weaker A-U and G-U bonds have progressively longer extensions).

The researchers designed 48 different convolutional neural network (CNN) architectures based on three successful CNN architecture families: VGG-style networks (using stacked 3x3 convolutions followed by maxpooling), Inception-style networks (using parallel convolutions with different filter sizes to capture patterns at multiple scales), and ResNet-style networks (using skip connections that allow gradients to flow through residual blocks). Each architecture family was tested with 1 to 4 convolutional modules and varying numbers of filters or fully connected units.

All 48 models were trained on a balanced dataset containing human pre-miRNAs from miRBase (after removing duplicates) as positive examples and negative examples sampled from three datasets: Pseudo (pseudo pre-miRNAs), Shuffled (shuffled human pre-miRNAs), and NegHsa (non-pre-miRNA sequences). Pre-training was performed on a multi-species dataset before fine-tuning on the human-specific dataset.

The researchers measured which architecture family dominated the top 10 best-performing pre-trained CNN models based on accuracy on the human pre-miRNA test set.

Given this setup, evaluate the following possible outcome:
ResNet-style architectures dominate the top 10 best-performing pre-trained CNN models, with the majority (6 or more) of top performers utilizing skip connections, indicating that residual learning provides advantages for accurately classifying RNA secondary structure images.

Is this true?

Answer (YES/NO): NO